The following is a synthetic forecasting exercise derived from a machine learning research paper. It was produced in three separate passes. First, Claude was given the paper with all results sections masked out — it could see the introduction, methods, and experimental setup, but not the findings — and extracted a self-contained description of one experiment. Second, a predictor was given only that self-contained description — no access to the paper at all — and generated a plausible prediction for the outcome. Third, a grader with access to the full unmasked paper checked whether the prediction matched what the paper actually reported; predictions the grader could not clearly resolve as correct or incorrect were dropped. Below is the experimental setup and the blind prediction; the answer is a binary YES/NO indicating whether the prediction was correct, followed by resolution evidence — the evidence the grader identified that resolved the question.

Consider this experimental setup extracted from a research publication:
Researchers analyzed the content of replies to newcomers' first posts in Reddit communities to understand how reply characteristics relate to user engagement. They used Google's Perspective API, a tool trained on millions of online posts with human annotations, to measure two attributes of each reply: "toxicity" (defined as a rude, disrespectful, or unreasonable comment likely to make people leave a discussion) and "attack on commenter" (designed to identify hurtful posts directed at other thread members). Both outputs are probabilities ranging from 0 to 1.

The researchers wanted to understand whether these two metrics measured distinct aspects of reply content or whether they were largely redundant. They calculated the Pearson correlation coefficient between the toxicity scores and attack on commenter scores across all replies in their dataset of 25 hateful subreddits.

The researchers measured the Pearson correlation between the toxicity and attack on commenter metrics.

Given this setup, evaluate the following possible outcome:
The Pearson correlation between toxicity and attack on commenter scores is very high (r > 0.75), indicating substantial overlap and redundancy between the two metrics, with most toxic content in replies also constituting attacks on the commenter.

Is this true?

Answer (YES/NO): NO